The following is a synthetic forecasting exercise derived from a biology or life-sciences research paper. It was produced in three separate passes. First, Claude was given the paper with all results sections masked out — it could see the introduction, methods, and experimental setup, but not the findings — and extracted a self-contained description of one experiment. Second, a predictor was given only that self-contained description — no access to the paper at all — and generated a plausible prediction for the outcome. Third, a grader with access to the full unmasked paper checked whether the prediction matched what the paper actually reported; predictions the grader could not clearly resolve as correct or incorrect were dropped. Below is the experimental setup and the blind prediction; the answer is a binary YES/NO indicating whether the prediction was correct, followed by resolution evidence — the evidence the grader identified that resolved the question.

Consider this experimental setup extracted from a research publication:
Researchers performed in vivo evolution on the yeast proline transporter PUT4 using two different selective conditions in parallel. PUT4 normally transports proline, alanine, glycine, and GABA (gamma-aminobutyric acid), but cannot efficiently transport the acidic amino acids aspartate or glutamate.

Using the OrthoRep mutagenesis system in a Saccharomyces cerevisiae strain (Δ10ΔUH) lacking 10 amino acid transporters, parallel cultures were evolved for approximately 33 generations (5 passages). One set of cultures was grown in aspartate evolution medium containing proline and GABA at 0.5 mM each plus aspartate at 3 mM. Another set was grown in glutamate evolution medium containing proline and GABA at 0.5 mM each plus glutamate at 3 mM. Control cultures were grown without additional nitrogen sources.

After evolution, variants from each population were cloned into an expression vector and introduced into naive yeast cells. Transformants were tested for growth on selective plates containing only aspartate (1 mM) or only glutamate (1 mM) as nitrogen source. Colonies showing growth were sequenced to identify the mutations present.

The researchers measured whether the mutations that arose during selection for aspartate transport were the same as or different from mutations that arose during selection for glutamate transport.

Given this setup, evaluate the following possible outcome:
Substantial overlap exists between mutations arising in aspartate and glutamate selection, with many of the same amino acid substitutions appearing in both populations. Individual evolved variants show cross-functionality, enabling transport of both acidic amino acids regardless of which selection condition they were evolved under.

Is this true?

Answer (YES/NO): YES